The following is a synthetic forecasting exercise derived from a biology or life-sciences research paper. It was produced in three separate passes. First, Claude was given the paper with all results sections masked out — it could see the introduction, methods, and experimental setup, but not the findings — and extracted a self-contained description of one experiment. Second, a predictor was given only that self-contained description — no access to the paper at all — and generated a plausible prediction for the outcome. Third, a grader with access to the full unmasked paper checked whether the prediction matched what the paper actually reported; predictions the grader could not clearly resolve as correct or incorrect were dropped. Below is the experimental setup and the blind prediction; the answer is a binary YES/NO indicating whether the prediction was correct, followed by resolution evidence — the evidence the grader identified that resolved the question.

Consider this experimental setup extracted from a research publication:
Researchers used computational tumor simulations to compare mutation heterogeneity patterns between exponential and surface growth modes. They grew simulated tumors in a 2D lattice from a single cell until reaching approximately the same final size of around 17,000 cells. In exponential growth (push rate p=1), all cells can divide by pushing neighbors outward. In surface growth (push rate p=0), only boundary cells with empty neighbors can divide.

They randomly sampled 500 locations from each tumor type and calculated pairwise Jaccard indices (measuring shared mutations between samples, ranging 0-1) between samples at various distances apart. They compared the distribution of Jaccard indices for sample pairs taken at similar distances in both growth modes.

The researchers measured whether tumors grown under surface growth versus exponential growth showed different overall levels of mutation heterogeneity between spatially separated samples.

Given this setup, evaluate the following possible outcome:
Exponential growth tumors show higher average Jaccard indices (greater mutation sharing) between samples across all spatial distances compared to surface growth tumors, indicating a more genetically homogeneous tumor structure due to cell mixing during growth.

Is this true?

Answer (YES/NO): YES